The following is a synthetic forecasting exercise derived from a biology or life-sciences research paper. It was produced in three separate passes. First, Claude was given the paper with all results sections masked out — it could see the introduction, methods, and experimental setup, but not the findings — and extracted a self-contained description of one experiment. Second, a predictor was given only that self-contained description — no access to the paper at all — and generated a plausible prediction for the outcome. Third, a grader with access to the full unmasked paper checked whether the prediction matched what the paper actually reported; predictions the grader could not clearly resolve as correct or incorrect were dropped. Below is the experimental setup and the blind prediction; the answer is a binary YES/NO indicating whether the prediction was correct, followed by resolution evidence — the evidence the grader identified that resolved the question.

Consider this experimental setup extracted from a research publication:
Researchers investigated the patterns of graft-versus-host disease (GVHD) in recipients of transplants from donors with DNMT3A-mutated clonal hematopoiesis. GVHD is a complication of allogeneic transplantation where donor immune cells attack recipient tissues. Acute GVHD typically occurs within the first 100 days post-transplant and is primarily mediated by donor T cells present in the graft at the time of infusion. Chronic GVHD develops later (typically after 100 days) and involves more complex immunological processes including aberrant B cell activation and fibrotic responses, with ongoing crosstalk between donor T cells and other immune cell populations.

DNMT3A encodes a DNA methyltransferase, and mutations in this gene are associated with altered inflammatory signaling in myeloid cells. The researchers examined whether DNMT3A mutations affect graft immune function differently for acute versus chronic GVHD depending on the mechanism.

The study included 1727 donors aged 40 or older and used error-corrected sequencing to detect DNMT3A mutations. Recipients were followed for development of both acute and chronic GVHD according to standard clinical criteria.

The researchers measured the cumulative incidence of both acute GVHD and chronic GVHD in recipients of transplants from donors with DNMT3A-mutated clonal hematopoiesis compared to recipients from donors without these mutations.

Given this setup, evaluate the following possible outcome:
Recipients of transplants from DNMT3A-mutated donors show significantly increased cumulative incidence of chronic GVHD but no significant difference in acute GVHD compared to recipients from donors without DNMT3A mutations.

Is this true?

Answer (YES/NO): YES